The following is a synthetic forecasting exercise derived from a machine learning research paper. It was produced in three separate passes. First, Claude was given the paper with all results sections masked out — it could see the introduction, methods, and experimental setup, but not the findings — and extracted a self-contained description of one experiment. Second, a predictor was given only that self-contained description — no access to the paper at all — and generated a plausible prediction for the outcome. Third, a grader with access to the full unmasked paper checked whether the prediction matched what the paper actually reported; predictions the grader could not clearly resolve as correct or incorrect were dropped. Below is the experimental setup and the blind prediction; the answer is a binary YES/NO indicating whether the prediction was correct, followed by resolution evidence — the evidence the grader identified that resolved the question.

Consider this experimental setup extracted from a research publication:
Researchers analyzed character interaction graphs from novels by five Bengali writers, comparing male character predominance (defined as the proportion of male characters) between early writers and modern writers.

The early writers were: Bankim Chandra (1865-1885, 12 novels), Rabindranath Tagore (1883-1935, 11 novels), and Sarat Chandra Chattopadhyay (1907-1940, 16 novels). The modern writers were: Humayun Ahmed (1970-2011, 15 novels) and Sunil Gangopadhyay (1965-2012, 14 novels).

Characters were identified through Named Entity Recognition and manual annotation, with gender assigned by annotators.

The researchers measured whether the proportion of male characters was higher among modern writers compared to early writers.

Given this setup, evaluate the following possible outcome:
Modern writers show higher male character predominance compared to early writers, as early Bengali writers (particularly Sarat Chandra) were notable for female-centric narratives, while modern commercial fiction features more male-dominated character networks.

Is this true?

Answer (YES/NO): NO